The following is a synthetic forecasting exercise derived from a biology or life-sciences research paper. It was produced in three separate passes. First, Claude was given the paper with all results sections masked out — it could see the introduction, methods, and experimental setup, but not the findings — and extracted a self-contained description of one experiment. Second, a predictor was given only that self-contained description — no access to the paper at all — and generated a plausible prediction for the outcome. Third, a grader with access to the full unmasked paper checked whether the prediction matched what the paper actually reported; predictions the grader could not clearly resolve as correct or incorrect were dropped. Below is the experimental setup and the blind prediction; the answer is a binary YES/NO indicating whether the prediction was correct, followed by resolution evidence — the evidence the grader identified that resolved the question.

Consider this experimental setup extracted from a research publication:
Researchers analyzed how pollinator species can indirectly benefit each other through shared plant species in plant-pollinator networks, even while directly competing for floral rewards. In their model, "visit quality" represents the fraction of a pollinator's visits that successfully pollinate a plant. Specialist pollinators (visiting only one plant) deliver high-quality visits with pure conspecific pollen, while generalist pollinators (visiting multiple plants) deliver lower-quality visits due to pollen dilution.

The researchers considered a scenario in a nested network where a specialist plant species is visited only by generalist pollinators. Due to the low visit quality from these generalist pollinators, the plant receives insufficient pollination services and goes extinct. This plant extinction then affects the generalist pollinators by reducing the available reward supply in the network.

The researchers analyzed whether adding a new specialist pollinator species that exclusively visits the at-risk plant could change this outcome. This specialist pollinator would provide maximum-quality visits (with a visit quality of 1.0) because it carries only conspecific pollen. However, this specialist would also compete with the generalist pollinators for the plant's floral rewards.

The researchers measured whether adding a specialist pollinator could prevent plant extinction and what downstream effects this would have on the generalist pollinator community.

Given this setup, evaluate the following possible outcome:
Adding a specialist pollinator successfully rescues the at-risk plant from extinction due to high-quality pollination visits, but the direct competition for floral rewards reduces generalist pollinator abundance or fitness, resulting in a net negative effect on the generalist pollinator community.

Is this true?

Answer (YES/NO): NO